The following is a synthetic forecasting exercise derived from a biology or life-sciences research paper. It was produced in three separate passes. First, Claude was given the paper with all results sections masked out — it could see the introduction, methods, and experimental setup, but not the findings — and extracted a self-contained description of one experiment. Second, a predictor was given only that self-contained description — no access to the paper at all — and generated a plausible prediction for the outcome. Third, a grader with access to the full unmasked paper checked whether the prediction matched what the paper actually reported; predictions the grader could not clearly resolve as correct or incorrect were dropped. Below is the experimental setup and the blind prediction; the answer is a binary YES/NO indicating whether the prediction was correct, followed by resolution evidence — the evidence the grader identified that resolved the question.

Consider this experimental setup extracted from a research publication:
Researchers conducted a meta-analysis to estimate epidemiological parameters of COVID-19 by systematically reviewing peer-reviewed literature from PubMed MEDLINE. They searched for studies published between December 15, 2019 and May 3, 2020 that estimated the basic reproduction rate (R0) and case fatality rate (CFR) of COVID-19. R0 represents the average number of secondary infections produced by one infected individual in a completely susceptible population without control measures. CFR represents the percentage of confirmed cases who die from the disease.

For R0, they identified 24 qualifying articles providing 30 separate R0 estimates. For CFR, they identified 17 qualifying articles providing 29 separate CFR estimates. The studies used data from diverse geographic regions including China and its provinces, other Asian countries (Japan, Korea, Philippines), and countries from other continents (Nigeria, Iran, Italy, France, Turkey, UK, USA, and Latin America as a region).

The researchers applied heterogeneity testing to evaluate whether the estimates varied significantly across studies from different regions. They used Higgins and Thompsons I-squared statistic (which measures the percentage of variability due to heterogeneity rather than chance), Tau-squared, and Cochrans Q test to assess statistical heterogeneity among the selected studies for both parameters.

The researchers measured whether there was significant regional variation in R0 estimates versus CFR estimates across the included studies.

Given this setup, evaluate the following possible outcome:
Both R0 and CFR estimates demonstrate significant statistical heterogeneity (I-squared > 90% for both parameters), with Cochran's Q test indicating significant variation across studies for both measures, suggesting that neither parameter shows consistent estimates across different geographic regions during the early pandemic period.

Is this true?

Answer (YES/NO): NO